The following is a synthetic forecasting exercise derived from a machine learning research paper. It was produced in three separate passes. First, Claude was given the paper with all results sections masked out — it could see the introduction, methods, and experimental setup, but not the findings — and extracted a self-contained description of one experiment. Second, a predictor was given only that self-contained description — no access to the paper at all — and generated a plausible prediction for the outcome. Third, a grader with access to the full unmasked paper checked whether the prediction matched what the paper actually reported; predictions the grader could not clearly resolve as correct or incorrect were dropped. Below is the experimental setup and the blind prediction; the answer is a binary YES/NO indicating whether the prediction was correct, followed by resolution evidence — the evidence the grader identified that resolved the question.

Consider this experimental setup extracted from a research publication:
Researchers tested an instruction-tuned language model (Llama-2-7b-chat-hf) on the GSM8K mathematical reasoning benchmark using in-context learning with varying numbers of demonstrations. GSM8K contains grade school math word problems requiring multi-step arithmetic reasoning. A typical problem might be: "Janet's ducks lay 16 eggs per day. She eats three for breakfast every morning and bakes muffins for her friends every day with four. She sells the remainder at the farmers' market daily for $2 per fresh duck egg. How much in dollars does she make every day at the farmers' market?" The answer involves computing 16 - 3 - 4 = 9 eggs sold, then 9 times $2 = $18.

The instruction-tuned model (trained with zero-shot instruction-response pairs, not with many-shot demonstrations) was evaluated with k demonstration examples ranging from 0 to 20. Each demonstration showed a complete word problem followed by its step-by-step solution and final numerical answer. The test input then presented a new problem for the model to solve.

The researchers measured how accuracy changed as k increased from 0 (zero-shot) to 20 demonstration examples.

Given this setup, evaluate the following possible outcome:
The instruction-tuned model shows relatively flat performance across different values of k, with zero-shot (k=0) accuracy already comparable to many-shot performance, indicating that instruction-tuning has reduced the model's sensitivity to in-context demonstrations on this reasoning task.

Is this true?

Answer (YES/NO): NO